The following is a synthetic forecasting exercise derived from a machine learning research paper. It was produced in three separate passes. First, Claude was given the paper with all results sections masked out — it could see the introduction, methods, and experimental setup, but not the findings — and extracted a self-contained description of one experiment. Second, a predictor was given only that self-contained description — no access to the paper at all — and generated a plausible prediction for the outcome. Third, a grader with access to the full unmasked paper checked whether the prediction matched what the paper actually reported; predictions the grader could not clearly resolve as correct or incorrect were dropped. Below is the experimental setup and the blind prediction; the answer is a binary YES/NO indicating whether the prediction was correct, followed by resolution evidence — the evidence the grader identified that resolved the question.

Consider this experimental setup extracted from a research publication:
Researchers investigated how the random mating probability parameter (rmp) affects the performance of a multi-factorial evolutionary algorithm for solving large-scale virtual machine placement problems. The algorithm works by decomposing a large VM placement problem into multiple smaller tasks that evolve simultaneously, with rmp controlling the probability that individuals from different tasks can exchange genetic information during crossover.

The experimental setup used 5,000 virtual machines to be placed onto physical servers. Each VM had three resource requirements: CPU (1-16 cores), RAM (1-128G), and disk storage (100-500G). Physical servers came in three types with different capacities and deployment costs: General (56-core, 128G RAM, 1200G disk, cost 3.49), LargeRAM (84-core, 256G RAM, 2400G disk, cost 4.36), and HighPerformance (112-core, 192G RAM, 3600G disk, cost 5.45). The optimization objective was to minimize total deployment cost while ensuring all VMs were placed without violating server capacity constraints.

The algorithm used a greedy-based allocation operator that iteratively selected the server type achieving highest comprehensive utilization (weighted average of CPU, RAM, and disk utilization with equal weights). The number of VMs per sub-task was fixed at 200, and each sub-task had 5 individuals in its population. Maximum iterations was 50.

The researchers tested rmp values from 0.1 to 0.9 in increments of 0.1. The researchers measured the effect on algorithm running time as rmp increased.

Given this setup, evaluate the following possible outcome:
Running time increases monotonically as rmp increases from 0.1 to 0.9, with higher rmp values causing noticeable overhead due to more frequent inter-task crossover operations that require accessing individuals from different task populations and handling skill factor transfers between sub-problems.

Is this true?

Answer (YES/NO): NO